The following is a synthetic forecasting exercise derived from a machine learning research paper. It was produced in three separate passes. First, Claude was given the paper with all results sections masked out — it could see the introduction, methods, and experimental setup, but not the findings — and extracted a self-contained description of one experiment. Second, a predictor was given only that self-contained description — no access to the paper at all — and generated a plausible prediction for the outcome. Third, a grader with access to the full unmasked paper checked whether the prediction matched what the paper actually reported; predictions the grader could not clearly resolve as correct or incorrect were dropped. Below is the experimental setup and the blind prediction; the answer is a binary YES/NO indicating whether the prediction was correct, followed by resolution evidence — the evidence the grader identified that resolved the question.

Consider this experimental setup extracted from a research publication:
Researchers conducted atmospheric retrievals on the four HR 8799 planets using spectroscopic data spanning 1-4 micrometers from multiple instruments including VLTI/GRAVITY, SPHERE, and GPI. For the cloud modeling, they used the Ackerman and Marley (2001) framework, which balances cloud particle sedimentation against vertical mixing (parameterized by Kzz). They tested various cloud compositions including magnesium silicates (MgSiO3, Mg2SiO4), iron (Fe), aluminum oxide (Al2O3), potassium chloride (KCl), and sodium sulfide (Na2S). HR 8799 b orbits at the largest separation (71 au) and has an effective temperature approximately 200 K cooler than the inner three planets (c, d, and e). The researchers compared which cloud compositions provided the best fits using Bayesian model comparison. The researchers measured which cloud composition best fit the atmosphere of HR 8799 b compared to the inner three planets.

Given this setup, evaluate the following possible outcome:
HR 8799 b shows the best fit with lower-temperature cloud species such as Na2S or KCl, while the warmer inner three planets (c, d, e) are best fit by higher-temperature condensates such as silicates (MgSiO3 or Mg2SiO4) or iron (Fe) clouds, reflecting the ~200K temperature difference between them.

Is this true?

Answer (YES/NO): YES